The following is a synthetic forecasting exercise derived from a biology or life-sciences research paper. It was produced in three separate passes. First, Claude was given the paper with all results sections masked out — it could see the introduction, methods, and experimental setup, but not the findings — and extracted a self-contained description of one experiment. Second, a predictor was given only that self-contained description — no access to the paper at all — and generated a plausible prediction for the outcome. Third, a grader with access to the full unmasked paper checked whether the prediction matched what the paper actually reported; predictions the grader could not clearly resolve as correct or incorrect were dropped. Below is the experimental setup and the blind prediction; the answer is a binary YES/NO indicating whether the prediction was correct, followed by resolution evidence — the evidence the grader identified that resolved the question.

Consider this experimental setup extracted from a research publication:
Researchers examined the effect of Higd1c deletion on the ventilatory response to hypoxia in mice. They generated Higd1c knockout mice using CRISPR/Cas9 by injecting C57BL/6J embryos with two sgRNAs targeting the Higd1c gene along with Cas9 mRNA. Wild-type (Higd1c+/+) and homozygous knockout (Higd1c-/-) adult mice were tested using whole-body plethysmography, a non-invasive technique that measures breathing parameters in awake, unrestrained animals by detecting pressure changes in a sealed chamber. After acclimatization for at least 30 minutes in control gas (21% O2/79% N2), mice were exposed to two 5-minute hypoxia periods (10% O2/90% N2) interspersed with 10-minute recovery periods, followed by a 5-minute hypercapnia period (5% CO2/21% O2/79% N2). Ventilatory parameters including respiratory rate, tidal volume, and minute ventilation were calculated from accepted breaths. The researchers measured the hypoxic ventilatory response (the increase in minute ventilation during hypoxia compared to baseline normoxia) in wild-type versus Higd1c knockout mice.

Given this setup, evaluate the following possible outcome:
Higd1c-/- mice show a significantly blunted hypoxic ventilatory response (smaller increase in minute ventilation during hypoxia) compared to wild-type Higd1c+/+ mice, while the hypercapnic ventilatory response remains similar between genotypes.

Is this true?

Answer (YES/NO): YES